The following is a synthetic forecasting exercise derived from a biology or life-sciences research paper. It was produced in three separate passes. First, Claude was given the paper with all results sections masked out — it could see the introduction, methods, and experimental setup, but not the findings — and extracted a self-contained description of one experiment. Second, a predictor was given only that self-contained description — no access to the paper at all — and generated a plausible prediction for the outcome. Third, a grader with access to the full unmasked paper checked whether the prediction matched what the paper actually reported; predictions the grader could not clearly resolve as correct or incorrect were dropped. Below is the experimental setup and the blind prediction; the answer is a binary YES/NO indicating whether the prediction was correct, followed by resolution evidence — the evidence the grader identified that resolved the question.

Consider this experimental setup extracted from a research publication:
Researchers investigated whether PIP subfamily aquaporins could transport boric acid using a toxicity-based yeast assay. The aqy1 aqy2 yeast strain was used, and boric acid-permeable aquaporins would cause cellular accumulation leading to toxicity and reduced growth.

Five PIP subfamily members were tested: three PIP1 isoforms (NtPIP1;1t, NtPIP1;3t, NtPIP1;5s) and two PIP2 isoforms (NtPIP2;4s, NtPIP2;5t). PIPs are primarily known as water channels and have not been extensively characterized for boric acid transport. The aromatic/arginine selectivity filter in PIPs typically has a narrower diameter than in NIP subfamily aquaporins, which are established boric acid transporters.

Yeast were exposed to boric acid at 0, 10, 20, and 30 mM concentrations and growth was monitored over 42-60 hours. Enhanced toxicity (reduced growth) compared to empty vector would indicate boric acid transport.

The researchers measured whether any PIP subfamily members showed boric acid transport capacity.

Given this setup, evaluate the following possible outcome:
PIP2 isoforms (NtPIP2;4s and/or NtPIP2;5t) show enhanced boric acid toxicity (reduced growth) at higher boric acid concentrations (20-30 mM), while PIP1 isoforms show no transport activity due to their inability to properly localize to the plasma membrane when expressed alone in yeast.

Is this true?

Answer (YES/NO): NO